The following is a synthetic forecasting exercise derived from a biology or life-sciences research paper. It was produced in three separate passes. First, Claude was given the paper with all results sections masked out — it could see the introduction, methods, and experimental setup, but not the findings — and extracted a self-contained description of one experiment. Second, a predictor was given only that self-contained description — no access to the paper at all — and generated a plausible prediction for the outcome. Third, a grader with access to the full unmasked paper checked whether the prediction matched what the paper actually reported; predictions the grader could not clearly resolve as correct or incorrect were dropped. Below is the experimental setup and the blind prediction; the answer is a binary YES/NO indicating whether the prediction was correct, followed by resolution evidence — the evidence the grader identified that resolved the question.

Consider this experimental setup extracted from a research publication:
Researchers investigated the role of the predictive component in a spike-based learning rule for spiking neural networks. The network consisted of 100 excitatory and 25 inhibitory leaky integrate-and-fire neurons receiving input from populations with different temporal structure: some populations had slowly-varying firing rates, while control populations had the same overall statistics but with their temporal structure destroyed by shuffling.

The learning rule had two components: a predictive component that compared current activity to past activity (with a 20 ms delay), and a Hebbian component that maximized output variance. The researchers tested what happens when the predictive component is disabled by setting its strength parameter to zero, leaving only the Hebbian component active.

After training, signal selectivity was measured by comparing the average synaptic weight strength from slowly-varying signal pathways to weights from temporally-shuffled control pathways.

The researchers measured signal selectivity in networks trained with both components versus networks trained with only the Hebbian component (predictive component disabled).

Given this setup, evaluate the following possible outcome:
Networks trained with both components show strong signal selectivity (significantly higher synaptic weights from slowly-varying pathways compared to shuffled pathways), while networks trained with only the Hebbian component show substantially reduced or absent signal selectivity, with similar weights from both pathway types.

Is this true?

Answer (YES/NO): YES